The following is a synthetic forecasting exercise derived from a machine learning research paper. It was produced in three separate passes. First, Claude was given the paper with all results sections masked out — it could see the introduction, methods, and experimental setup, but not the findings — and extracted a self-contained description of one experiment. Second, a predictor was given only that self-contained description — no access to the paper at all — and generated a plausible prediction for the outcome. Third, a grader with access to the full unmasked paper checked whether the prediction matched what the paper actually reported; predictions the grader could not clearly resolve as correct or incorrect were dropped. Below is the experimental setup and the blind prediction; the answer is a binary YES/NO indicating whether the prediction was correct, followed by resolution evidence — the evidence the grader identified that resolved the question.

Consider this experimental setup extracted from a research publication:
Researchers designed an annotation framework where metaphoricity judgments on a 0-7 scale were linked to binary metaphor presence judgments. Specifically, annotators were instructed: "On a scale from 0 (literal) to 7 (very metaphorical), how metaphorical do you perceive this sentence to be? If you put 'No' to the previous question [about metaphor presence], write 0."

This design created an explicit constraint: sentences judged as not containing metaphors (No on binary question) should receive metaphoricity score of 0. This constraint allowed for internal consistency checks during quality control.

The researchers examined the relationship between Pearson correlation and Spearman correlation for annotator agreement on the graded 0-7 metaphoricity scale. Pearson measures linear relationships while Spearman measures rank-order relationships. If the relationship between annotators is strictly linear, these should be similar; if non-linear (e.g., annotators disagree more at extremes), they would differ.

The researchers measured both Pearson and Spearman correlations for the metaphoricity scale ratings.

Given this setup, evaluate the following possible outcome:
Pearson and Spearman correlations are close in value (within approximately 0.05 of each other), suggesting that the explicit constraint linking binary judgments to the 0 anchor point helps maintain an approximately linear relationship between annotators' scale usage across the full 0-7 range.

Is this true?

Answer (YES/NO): YES